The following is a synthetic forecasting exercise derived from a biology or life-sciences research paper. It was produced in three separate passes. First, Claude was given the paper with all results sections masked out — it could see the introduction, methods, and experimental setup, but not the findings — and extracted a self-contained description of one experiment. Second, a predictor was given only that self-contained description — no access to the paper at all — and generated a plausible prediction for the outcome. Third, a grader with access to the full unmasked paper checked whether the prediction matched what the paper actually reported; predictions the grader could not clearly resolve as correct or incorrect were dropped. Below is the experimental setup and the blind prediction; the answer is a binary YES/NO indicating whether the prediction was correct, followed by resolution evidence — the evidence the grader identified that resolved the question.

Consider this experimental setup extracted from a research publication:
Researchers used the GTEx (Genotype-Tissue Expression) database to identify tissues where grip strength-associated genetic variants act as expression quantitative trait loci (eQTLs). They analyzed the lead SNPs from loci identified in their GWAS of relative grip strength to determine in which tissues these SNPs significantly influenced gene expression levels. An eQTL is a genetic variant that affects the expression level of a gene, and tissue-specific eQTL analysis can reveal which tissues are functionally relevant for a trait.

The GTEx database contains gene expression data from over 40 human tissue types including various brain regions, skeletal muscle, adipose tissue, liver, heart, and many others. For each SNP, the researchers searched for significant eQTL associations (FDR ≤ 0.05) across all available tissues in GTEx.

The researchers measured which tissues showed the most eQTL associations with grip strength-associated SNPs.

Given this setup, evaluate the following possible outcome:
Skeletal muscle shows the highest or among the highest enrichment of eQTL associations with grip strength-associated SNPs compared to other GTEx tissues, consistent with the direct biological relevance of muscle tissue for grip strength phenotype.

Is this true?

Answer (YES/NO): NO